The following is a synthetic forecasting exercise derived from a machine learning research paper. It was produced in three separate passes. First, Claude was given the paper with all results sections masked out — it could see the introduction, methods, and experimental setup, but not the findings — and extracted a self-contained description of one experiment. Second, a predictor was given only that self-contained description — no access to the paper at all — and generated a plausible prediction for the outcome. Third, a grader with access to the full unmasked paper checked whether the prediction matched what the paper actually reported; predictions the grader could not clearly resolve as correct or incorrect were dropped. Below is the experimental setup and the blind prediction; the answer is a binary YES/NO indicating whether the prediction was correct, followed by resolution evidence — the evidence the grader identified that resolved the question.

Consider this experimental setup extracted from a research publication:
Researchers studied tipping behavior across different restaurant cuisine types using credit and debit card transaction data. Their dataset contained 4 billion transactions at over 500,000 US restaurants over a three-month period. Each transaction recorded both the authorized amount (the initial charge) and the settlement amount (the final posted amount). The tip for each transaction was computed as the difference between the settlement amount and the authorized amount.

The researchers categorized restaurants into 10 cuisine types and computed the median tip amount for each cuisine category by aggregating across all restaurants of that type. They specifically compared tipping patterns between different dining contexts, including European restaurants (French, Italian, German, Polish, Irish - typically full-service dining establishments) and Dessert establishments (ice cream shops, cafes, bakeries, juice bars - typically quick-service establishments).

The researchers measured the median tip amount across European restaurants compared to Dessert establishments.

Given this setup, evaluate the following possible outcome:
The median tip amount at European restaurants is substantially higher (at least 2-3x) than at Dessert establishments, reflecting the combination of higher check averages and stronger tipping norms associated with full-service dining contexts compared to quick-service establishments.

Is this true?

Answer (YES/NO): NO